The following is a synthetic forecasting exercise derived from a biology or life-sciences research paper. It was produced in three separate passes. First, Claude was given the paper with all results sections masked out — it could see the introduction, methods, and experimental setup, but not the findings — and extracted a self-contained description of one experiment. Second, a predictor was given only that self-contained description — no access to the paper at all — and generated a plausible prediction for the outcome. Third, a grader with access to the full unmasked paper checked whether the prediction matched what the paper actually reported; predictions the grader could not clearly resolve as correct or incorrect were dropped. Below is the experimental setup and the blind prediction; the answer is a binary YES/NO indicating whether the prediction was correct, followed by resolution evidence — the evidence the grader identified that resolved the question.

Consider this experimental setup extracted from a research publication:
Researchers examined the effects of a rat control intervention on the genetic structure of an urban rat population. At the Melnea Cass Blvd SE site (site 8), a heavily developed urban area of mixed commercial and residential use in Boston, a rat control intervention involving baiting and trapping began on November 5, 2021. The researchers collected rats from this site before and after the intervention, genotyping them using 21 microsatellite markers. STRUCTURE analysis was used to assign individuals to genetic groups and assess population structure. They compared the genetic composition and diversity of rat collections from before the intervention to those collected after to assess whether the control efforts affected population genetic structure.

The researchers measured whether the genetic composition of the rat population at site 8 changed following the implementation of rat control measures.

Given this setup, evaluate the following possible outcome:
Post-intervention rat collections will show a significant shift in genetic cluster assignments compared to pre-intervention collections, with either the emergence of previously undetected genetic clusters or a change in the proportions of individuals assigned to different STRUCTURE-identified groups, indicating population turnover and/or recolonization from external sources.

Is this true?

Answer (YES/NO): NO